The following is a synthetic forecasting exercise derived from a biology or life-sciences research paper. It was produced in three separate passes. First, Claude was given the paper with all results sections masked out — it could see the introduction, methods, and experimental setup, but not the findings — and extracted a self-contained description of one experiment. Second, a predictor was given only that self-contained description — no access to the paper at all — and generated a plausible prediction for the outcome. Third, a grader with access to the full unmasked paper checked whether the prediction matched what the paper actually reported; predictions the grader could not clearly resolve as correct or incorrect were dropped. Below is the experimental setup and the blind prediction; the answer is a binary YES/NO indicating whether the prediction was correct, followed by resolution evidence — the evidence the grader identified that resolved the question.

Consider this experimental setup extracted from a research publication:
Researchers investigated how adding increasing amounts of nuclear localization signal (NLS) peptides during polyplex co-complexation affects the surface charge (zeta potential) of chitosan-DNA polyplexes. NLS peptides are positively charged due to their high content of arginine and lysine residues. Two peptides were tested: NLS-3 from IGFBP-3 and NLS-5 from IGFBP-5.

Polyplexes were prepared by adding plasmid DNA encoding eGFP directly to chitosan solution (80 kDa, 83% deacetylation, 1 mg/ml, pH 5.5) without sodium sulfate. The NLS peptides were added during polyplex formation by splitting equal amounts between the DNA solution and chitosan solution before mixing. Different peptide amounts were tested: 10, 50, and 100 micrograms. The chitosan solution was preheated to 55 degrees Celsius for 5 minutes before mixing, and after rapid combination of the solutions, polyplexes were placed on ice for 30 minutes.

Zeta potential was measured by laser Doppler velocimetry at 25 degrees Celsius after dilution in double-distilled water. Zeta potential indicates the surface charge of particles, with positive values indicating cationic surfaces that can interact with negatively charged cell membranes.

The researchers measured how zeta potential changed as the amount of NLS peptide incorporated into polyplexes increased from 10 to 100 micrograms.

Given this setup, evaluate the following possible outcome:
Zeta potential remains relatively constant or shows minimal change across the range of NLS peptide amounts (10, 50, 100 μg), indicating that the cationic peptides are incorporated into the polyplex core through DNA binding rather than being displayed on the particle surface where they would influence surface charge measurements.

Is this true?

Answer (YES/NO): YES